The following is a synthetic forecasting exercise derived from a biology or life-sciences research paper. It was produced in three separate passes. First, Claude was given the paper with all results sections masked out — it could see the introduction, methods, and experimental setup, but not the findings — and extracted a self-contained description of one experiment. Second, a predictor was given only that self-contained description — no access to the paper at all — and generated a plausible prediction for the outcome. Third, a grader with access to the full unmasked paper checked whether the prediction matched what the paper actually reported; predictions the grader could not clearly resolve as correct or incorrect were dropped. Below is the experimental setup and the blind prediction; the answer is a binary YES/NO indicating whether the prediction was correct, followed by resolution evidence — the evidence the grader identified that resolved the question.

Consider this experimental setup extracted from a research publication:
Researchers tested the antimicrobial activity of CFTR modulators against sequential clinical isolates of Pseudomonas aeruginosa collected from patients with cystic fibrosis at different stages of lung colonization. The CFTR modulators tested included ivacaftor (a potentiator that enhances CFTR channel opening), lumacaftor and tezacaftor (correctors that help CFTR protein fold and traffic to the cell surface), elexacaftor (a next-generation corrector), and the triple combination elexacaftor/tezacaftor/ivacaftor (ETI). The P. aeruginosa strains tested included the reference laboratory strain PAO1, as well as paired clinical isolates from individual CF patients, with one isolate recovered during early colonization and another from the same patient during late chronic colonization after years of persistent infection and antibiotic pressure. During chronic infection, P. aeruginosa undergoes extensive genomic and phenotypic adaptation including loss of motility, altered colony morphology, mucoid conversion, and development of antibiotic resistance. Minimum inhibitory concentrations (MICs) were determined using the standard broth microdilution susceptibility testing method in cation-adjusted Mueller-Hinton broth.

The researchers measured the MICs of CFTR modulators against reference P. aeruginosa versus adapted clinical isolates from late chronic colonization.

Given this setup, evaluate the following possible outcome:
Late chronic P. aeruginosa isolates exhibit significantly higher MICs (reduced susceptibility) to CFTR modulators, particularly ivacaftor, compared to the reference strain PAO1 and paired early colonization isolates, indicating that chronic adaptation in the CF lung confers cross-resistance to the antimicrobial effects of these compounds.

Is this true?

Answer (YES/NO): NO